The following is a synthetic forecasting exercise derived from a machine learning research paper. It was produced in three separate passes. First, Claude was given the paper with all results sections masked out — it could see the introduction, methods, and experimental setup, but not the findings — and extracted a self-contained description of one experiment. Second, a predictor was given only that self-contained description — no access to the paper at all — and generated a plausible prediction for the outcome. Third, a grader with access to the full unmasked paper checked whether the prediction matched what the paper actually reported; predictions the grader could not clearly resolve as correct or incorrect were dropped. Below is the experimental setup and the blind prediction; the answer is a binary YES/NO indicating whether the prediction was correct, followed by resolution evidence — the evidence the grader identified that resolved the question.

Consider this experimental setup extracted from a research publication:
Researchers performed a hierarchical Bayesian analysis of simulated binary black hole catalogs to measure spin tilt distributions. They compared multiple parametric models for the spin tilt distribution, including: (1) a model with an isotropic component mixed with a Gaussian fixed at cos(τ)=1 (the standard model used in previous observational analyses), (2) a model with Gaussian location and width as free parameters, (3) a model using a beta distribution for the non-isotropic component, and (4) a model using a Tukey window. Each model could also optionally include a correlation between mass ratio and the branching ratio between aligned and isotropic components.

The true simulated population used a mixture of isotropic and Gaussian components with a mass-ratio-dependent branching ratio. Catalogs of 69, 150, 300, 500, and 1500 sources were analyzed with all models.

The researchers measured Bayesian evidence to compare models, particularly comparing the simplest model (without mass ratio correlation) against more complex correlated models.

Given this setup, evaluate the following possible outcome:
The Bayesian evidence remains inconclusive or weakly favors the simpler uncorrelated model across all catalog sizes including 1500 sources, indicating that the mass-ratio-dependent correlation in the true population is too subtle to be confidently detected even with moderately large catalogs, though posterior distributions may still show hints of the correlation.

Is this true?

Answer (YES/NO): YES